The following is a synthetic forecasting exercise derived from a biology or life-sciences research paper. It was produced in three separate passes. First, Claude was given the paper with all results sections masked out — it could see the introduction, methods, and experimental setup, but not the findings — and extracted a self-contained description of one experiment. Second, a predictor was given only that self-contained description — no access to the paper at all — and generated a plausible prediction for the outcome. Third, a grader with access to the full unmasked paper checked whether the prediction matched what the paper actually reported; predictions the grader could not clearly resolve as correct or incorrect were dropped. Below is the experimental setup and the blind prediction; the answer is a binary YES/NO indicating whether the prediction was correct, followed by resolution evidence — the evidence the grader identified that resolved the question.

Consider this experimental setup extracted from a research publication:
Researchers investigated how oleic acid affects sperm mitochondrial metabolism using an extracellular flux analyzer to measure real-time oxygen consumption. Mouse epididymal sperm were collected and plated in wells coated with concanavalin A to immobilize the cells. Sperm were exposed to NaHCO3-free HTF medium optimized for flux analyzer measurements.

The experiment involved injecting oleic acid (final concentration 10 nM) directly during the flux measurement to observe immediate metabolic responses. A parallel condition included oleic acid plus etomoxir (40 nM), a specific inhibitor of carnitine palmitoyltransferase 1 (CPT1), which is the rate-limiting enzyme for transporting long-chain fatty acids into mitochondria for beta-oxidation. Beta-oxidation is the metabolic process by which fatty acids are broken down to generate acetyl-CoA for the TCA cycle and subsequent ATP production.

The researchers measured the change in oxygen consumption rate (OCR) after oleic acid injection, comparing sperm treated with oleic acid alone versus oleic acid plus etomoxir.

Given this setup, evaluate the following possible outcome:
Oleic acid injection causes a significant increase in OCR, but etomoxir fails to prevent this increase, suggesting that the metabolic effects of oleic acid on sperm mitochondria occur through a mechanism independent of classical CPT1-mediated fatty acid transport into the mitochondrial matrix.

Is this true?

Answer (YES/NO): NO